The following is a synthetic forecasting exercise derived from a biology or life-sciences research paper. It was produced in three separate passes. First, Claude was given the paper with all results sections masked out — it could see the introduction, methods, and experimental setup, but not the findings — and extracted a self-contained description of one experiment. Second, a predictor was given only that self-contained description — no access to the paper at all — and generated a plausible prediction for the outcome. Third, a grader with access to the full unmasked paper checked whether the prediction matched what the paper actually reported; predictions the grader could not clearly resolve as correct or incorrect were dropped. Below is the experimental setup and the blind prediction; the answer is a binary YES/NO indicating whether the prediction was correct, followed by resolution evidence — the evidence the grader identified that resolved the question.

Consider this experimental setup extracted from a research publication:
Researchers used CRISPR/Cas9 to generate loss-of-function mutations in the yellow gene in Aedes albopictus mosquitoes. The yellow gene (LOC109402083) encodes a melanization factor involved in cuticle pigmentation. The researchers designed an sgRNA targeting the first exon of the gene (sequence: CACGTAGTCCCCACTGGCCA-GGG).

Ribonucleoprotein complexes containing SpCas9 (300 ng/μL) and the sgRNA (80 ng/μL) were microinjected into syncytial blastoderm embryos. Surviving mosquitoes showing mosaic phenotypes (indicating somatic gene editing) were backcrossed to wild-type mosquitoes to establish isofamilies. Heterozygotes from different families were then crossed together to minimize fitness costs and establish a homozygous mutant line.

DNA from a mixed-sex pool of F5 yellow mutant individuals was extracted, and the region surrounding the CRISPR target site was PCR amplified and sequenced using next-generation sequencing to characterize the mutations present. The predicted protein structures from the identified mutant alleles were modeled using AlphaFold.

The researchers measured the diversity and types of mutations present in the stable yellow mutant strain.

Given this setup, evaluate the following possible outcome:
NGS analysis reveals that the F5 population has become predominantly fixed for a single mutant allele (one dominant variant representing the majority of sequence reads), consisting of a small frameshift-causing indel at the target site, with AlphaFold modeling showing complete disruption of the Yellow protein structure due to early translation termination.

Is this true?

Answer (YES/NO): NO